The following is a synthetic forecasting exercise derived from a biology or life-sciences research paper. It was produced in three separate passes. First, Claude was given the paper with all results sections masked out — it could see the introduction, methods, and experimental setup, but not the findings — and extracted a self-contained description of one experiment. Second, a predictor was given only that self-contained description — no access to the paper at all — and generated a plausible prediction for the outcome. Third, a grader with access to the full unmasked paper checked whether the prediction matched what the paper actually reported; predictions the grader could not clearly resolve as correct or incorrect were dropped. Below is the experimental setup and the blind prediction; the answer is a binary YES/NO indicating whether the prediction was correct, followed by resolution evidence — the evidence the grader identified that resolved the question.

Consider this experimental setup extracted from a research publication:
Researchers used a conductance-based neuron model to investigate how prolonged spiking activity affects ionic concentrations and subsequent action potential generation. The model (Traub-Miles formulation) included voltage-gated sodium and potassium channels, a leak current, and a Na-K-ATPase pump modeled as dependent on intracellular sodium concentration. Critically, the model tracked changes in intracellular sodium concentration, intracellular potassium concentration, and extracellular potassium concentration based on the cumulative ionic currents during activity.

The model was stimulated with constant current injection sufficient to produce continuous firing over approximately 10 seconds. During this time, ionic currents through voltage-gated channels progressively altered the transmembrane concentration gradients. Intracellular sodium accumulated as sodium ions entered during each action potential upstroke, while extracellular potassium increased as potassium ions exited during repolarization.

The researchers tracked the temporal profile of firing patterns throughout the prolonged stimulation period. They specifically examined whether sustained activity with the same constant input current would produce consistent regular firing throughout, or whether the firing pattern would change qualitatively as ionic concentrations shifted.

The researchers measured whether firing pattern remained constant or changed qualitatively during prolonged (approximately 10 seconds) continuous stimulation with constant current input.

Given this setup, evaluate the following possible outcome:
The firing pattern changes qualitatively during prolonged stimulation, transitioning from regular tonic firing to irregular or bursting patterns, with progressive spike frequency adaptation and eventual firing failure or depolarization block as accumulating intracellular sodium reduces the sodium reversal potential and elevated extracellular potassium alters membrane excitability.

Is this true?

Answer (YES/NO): NO